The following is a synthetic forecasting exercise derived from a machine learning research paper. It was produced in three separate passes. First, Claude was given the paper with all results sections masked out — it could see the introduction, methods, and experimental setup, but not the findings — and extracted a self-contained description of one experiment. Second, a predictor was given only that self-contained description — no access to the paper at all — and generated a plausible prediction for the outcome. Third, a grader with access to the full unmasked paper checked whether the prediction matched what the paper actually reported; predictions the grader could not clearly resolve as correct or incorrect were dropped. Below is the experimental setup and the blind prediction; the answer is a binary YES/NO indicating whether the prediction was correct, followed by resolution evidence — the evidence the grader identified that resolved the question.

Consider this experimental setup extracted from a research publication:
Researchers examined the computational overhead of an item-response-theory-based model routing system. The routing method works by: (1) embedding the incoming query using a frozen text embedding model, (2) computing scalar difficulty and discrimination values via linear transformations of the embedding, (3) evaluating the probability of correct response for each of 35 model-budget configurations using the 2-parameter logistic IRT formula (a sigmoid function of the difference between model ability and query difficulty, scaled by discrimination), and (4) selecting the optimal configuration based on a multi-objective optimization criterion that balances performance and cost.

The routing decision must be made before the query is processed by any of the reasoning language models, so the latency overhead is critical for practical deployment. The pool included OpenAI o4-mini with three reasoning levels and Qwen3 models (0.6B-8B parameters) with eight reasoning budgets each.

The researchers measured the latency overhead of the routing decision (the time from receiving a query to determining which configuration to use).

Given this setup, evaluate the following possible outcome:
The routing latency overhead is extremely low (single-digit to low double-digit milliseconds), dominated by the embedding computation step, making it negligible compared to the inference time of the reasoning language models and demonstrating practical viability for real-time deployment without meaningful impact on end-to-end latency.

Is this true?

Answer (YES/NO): YES